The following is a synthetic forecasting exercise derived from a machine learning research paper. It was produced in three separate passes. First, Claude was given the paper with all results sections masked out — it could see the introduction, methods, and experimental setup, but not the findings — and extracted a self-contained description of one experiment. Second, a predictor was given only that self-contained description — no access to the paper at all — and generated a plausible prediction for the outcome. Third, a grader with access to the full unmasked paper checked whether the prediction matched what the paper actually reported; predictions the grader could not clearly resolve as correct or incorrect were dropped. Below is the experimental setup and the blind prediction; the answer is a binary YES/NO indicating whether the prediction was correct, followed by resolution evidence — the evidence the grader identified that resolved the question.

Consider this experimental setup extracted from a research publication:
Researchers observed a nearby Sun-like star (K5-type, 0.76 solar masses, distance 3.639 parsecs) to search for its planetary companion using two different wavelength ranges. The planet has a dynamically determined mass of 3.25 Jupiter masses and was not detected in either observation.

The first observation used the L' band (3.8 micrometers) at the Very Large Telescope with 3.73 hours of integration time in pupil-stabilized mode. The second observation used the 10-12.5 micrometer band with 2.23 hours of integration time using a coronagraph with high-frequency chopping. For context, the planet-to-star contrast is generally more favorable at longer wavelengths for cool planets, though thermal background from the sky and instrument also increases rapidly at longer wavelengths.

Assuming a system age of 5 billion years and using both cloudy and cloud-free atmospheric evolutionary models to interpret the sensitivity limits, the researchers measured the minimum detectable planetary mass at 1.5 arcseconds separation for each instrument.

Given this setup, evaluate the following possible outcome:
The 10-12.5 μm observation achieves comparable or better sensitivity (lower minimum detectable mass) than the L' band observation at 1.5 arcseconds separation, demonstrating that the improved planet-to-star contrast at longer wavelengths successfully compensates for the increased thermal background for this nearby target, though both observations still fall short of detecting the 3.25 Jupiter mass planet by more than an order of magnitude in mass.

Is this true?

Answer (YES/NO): NO